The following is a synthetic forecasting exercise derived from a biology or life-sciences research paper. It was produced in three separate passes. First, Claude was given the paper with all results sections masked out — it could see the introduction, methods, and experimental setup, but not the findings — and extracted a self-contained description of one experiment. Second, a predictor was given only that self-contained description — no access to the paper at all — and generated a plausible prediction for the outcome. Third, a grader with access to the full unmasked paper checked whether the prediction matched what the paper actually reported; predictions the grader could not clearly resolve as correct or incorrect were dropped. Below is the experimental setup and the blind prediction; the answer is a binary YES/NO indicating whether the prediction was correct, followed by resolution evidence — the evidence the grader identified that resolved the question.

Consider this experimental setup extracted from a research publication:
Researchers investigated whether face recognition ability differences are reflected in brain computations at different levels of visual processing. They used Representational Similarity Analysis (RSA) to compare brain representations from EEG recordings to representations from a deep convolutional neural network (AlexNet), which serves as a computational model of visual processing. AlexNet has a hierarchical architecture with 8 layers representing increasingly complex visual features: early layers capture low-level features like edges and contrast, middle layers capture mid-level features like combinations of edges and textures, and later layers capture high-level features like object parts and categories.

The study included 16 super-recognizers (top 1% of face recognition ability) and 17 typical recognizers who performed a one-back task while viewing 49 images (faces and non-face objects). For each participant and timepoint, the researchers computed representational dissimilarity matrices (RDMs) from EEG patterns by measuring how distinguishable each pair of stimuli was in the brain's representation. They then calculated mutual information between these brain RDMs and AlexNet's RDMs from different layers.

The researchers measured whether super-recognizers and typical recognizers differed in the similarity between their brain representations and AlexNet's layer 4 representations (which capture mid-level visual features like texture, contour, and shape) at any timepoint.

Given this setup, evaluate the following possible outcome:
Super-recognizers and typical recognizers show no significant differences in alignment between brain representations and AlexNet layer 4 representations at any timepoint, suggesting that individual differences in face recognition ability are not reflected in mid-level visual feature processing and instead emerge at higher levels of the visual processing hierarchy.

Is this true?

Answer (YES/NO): NO